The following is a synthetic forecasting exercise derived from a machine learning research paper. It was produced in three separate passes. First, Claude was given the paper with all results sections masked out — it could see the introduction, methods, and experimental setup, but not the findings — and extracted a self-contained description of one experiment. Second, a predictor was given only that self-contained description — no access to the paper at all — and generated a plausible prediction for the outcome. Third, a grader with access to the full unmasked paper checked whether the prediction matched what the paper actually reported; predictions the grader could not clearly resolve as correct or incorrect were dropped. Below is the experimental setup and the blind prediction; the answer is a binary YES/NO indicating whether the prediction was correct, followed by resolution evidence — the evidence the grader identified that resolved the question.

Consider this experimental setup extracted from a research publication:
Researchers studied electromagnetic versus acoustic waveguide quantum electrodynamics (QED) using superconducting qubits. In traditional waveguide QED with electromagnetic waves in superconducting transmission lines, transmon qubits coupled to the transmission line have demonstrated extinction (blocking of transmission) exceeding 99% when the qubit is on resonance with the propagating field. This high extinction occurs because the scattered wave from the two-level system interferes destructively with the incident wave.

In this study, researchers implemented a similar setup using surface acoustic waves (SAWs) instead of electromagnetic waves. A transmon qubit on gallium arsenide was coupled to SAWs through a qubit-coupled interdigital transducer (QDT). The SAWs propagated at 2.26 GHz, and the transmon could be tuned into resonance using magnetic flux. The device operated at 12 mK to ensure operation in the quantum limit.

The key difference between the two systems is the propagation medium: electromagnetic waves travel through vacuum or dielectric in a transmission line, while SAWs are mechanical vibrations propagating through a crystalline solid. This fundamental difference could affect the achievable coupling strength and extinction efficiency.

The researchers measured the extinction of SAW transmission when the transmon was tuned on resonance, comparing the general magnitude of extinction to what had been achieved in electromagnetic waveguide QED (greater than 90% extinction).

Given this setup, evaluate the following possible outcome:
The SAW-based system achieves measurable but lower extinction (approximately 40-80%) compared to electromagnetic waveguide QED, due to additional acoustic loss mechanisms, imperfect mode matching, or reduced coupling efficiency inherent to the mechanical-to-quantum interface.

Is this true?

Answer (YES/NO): NO